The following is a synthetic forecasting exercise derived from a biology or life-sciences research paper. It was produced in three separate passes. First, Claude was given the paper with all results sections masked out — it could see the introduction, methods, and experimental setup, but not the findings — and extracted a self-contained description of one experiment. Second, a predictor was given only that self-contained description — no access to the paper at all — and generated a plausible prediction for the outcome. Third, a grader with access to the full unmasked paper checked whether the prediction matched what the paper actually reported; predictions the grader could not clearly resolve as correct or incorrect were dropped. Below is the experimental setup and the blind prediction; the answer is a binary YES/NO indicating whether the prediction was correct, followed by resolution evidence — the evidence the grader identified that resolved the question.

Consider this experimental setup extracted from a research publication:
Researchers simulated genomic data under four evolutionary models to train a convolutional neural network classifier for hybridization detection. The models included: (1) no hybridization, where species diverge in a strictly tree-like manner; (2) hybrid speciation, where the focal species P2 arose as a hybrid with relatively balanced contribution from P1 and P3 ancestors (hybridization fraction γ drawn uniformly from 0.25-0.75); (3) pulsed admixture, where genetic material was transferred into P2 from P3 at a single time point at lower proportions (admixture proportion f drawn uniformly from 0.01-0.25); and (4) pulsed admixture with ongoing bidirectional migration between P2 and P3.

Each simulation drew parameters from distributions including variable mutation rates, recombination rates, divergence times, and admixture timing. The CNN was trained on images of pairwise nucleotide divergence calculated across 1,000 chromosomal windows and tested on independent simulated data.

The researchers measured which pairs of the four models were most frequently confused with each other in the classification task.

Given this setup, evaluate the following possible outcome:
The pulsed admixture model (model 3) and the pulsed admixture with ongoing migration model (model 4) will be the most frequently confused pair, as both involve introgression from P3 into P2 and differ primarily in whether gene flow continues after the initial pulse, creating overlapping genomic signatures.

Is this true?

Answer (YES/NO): NO